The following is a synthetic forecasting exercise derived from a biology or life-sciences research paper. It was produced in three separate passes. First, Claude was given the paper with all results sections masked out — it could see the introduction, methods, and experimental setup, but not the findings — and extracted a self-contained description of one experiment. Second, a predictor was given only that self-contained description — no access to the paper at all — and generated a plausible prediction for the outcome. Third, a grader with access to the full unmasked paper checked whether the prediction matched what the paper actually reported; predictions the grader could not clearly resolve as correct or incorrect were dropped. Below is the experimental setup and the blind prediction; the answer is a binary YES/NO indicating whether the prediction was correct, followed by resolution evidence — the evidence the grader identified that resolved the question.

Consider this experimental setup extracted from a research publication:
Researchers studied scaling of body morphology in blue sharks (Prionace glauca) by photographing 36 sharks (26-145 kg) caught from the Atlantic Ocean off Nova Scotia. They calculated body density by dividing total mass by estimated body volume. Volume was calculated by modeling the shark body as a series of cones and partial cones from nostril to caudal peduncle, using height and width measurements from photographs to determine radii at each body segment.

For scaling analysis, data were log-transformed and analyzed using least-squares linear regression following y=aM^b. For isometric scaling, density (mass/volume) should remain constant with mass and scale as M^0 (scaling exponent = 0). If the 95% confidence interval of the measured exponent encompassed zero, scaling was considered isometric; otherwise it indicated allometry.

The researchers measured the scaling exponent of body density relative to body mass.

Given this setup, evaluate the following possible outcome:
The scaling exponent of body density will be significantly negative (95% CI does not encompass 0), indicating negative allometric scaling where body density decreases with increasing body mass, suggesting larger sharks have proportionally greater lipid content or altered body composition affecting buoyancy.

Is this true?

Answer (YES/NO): YES